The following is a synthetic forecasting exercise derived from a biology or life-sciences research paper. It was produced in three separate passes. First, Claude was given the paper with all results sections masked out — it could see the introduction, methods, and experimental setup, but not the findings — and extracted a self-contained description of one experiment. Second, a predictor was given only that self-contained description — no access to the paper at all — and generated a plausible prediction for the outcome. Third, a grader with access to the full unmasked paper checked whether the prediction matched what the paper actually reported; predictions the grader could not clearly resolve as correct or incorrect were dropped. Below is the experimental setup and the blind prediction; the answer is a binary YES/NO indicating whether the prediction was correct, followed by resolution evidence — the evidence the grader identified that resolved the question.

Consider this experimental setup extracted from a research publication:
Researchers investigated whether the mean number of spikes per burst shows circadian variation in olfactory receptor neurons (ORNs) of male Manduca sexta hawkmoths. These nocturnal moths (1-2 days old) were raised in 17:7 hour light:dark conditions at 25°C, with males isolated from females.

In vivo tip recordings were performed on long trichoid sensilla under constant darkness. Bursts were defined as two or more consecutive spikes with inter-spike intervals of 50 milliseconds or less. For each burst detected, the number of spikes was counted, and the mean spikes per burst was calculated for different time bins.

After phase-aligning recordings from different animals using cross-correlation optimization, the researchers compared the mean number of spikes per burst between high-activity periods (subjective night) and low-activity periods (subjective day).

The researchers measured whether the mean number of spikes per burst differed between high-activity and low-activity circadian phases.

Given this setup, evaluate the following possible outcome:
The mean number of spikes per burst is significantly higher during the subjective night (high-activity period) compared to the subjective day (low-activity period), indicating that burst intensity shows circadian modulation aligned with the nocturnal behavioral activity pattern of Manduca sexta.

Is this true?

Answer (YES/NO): NO